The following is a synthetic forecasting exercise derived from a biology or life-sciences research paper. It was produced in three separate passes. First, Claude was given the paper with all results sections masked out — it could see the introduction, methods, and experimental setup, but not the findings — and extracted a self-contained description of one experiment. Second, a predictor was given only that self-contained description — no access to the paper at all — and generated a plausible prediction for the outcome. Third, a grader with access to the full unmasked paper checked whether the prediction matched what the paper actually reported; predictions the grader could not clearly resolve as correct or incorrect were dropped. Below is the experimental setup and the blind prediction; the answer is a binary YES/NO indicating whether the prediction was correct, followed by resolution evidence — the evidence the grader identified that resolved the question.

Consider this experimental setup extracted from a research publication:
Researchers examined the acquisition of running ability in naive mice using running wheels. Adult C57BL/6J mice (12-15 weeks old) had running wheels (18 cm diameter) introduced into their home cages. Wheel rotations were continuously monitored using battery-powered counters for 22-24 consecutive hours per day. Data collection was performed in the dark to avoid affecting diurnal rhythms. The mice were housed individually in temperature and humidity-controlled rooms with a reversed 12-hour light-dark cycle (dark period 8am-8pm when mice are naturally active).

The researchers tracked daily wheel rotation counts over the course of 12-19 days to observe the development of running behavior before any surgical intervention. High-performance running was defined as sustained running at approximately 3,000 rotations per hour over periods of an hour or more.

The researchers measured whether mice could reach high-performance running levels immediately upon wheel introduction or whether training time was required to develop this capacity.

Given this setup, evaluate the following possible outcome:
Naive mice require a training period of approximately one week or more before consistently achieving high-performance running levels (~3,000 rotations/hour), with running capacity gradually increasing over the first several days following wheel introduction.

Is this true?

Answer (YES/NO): YES